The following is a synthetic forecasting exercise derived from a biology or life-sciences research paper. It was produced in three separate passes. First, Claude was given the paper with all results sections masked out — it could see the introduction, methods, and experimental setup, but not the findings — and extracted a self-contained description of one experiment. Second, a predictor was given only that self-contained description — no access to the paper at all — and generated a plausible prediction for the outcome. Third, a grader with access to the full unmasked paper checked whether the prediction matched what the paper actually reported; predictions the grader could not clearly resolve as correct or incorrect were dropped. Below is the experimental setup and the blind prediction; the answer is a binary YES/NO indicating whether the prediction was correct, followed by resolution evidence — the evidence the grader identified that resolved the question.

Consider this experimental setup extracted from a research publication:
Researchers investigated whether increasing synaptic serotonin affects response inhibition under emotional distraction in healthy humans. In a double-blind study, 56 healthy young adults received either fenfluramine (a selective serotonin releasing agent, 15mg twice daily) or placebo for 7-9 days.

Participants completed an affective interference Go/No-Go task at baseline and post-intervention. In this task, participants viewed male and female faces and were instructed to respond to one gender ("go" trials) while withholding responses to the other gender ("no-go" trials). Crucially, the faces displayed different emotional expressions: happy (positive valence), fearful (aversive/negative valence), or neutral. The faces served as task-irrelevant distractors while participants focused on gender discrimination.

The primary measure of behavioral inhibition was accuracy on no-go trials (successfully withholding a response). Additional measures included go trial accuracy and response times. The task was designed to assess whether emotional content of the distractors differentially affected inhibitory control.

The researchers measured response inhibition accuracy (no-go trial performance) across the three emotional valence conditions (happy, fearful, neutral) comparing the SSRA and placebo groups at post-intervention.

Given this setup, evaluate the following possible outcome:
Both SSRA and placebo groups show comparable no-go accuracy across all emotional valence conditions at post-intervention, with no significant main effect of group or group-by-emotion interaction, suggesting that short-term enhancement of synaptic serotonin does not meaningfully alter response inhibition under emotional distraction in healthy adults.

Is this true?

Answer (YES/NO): NO